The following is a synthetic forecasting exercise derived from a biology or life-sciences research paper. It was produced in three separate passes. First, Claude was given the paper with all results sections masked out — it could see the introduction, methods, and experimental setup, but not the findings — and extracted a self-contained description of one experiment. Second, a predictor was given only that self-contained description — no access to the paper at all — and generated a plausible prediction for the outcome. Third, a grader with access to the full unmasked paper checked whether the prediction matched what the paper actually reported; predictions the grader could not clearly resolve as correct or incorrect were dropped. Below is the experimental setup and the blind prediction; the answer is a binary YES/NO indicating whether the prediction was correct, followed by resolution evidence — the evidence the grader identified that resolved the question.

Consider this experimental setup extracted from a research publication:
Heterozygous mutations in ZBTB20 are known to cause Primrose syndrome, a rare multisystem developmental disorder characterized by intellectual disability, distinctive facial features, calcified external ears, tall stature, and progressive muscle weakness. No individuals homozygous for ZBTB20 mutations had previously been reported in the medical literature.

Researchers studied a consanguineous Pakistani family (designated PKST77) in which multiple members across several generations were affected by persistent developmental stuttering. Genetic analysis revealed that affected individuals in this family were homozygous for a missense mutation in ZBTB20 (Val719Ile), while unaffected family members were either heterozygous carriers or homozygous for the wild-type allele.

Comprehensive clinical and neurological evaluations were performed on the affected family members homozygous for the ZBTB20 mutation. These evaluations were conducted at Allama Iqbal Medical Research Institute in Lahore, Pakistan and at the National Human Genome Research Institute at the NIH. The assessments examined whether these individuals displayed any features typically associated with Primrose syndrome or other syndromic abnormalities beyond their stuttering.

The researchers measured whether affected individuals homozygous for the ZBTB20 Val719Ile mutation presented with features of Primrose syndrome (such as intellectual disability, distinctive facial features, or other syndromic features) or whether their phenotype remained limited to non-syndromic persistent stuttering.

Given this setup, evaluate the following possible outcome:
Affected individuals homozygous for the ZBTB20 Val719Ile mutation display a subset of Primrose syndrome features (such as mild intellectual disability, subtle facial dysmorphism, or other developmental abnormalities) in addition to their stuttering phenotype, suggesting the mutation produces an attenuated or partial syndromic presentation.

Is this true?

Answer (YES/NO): YES